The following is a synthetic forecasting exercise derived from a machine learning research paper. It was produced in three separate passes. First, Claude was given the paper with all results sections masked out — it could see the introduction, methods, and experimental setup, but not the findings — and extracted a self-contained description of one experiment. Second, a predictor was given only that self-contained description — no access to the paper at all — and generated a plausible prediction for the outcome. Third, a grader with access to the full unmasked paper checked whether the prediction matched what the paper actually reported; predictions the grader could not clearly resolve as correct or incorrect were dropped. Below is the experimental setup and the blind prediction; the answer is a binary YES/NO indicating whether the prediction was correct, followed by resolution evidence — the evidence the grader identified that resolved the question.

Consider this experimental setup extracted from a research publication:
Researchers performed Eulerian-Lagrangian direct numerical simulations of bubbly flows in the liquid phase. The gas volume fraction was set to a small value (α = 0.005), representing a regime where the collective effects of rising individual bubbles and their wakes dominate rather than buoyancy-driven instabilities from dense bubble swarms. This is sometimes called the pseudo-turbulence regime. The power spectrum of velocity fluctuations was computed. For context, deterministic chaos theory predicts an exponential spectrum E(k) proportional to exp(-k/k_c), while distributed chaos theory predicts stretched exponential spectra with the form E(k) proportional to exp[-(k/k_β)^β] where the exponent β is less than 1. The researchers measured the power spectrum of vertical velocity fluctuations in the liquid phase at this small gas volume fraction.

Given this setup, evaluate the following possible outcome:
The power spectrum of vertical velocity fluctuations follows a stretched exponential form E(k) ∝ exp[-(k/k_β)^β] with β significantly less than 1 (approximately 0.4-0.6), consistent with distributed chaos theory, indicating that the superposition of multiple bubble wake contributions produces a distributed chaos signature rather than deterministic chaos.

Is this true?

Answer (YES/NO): YES